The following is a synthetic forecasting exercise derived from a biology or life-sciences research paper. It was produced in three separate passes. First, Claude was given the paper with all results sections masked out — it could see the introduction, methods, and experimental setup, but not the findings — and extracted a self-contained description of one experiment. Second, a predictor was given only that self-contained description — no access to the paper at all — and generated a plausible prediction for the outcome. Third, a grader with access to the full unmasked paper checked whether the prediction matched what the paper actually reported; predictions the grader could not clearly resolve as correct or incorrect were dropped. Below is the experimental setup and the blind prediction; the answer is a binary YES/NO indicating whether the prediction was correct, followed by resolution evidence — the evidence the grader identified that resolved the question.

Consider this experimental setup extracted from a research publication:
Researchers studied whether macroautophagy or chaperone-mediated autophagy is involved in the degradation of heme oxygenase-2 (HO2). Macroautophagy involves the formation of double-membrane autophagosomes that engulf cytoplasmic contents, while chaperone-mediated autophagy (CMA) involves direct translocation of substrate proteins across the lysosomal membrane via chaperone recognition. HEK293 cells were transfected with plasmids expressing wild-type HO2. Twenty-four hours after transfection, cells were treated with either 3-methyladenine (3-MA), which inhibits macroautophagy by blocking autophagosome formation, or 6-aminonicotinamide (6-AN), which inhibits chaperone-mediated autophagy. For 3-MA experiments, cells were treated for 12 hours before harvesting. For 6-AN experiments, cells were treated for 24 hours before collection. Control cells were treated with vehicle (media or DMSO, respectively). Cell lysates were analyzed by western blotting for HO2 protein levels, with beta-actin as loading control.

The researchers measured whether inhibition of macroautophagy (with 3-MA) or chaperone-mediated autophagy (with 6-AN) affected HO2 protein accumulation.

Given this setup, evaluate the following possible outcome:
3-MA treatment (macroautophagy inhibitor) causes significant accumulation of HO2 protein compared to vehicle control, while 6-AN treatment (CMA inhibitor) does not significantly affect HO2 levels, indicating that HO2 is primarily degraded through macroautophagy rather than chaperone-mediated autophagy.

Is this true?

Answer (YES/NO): NO